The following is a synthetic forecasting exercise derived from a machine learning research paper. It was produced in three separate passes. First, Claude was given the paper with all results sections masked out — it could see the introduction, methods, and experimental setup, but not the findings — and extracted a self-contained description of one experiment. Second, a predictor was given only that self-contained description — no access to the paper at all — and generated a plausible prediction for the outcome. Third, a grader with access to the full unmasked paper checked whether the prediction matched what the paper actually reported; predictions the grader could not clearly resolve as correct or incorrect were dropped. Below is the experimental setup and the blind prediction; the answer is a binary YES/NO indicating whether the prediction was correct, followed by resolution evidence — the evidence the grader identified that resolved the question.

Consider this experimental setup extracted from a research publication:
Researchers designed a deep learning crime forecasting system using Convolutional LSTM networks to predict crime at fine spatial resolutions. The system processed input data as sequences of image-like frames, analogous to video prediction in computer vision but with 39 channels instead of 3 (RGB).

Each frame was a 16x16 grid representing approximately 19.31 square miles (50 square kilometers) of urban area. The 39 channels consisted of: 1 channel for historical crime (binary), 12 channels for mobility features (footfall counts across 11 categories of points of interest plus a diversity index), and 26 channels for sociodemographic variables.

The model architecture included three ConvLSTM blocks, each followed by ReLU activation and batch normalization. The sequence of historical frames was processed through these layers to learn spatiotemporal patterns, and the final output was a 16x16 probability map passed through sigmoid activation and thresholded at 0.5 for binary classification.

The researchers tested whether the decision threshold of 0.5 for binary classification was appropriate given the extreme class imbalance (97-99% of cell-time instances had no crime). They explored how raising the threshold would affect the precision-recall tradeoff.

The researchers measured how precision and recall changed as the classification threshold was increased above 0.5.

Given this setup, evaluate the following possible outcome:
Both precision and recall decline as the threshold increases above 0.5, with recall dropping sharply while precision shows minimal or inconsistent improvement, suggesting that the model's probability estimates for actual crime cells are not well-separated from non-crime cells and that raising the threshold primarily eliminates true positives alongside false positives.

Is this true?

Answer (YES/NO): NO